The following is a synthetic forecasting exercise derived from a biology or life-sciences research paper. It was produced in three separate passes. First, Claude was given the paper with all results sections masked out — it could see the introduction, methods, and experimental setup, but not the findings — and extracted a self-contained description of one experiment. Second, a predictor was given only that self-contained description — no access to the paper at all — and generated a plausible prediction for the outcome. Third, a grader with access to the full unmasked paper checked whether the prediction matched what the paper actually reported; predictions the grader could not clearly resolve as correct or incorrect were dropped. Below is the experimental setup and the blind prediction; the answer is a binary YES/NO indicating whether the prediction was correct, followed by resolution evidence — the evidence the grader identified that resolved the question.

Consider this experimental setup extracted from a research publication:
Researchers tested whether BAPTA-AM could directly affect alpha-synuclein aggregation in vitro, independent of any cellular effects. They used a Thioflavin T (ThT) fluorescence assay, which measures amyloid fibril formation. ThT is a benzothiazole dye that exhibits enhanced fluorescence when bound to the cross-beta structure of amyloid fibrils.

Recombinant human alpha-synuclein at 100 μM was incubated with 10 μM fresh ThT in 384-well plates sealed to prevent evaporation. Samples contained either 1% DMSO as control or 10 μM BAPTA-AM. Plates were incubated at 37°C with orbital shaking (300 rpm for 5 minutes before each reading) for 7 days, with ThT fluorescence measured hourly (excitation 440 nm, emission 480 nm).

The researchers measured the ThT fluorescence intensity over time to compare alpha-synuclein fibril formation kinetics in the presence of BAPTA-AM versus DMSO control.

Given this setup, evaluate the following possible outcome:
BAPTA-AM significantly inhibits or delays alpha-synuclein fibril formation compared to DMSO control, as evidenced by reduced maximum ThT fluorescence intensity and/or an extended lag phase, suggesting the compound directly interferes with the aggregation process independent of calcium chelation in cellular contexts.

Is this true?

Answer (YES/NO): NO